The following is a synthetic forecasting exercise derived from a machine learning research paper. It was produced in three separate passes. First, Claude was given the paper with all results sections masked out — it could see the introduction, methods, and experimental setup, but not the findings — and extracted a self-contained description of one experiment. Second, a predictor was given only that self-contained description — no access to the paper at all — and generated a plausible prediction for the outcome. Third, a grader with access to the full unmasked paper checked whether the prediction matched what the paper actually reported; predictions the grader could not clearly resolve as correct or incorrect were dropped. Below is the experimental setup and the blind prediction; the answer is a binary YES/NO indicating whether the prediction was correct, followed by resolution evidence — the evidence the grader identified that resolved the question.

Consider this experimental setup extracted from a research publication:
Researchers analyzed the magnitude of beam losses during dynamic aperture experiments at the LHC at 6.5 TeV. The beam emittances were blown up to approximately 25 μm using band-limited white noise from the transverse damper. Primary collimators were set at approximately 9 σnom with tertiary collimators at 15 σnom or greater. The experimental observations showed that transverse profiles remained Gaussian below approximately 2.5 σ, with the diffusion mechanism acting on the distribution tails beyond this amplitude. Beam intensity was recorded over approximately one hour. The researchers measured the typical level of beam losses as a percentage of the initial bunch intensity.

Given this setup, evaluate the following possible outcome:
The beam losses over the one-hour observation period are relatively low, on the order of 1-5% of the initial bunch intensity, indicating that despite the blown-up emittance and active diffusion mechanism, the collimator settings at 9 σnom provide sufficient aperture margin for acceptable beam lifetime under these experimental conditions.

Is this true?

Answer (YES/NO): YES